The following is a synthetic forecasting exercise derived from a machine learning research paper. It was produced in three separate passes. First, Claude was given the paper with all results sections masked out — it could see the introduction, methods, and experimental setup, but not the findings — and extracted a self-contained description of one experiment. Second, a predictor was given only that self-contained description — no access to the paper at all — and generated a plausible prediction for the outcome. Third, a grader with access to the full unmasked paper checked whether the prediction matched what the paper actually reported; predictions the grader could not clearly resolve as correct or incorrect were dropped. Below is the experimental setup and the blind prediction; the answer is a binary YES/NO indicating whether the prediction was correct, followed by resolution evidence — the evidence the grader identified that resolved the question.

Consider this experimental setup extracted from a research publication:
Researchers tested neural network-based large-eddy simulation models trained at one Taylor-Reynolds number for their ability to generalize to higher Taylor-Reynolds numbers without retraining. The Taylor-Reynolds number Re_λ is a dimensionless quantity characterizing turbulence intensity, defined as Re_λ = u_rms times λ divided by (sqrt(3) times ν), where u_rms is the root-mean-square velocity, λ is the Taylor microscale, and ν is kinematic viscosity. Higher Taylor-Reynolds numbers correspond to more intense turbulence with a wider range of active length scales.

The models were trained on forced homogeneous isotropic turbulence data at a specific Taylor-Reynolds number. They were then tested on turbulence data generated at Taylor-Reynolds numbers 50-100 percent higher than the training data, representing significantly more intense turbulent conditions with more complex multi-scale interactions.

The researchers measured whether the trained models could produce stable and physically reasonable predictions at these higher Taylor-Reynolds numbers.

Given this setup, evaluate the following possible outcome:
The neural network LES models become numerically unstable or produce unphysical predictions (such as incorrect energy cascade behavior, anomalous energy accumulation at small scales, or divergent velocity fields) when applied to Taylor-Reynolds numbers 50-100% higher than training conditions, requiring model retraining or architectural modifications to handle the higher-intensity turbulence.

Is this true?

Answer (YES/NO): NO